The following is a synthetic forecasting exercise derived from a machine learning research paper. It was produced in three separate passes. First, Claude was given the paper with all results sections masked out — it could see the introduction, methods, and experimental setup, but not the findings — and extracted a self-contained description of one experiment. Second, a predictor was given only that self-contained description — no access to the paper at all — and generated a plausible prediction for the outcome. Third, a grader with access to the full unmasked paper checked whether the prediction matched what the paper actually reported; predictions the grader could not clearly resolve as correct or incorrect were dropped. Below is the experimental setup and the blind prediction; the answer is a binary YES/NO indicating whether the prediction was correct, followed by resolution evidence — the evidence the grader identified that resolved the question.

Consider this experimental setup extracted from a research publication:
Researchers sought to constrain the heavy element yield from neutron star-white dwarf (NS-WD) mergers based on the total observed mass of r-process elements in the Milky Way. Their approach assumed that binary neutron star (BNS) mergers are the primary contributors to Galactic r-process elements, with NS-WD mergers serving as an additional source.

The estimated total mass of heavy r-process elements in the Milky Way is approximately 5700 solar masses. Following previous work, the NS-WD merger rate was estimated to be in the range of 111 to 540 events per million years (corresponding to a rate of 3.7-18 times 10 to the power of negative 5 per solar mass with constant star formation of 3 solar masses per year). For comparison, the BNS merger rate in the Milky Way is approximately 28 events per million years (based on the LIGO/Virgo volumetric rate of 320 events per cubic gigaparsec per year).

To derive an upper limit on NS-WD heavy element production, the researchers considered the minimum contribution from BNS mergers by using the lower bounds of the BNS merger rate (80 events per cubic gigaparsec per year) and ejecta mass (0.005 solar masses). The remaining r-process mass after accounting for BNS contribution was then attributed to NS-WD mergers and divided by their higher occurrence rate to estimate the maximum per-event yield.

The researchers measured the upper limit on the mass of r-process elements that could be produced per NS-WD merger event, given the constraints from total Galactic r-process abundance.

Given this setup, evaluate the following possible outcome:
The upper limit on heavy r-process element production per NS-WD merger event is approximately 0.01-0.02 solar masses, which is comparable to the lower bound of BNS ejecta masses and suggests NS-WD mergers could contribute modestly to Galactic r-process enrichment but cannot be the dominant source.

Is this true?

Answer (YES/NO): NO